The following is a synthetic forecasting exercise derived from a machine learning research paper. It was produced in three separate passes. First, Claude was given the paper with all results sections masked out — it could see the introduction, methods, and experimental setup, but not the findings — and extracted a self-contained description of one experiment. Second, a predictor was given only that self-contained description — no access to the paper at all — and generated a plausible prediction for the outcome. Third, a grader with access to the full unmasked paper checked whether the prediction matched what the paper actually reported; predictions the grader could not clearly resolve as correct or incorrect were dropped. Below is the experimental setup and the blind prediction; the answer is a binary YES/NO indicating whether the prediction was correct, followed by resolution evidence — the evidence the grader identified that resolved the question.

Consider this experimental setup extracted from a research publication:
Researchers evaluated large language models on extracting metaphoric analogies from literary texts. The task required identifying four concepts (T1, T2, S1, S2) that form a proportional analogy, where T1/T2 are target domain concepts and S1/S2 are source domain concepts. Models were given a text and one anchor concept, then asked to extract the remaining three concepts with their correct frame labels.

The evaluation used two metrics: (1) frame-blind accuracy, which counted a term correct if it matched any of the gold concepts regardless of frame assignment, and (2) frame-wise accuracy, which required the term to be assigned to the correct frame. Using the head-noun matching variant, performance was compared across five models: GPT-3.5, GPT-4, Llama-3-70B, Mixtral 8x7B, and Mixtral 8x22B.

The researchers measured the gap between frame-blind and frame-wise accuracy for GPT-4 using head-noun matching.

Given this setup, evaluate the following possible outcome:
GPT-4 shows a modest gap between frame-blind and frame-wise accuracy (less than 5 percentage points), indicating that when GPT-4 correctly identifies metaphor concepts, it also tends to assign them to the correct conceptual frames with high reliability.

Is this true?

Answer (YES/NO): NO